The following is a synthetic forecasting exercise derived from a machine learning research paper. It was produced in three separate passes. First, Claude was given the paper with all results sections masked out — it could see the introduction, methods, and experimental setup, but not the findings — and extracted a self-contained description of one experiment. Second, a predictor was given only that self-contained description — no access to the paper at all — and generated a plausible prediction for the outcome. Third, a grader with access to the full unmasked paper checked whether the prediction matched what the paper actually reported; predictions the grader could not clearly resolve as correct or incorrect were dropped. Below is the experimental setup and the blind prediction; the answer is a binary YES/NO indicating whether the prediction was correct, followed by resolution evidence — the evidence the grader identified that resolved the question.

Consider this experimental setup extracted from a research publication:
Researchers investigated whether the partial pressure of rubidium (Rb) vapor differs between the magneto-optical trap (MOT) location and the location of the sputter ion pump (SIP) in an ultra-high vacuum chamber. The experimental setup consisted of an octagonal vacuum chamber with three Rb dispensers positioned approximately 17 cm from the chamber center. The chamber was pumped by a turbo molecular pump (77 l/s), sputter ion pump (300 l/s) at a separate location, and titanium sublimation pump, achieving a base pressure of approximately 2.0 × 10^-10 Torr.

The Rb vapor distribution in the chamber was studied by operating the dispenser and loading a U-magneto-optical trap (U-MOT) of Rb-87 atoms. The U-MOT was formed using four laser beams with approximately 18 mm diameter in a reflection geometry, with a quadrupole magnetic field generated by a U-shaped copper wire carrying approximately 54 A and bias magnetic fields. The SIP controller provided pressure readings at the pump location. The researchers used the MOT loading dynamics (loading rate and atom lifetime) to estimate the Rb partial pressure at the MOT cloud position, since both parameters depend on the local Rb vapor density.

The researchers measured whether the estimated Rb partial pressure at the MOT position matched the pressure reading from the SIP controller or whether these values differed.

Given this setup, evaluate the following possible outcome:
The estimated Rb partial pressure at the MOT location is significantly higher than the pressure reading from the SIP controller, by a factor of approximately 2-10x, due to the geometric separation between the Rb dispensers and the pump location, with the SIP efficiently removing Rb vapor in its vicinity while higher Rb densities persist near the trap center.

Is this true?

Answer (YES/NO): YES